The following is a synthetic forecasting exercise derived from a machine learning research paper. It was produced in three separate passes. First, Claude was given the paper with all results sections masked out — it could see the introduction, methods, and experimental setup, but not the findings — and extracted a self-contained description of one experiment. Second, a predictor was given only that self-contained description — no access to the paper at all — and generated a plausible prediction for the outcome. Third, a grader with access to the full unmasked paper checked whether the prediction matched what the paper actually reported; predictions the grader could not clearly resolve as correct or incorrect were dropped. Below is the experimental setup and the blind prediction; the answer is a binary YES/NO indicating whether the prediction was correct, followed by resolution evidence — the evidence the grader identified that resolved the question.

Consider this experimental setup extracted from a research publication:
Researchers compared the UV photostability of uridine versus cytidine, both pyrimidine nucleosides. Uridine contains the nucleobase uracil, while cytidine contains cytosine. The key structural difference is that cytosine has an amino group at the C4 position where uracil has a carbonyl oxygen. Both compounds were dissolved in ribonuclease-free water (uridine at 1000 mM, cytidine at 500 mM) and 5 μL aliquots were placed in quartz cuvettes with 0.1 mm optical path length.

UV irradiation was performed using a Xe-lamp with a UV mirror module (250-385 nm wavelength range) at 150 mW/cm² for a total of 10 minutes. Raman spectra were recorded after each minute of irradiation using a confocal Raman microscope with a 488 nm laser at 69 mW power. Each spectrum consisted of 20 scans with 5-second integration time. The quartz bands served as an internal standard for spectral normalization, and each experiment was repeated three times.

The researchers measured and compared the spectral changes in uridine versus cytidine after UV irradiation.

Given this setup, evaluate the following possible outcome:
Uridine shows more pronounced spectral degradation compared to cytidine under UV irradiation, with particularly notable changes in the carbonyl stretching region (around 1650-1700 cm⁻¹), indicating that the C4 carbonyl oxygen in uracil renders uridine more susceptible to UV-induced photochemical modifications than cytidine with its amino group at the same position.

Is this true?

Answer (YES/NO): YES